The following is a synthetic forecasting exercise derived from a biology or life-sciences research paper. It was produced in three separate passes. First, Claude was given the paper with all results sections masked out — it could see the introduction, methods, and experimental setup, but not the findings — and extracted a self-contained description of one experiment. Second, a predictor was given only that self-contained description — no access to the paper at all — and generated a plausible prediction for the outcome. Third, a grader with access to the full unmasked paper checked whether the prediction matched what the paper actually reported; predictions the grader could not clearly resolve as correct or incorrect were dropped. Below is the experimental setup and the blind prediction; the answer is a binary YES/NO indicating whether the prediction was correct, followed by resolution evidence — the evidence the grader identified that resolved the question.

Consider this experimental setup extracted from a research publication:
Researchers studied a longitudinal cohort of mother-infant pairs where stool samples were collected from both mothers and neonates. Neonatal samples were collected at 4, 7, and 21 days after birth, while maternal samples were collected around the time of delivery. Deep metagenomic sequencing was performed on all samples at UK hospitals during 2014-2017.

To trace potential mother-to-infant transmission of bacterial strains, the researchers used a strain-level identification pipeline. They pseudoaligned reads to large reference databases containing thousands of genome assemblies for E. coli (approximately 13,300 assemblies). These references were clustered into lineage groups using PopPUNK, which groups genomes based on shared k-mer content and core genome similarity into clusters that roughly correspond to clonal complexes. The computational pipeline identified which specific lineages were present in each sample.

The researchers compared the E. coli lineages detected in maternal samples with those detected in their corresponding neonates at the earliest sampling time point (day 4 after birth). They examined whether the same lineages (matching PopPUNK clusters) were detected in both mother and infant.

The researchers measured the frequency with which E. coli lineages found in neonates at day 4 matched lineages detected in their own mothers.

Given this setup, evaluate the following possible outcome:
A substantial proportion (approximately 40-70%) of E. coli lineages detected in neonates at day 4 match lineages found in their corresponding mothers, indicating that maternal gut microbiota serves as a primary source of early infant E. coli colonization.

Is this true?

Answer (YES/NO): NO